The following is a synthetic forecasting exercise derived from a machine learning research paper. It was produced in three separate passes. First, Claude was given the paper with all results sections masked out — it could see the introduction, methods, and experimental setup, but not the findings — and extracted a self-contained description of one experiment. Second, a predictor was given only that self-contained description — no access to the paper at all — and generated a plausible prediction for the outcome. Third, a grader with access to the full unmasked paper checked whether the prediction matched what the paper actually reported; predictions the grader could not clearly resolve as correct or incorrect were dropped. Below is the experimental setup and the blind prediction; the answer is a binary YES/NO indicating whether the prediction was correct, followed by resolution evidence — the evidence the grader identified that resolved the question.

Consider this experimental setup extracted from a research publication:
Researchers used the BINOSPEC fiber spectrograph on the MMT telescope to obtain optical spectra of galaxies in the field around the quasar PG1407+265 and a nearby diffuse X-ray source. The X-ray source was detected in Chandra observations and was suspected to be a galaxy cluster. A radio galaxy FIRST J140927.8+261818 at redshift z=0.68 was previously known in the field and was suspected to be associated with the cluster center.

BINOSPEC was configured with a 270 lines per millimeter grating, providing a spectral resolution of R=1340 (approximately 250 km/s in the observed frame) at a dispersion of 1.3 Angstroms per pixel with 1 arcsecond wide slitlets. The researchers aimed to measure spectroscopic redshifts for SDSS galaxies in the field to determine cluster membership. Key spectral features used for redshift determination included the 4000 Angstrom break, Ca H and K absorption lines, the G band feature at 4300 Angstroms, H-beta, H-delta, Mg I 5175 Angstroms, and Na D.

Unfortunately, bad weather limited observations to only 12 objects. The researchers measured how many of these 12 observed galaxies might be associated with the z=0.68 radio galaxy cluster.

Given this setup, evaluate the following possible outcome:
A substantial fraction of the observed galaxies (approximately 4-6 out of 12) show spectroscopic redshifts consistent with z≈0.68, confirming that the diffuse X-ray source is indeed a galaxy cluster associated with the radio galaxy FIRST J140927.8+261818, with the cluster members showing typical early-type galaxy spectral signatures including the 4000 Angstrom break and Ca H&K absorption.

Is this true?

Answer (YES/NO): YES